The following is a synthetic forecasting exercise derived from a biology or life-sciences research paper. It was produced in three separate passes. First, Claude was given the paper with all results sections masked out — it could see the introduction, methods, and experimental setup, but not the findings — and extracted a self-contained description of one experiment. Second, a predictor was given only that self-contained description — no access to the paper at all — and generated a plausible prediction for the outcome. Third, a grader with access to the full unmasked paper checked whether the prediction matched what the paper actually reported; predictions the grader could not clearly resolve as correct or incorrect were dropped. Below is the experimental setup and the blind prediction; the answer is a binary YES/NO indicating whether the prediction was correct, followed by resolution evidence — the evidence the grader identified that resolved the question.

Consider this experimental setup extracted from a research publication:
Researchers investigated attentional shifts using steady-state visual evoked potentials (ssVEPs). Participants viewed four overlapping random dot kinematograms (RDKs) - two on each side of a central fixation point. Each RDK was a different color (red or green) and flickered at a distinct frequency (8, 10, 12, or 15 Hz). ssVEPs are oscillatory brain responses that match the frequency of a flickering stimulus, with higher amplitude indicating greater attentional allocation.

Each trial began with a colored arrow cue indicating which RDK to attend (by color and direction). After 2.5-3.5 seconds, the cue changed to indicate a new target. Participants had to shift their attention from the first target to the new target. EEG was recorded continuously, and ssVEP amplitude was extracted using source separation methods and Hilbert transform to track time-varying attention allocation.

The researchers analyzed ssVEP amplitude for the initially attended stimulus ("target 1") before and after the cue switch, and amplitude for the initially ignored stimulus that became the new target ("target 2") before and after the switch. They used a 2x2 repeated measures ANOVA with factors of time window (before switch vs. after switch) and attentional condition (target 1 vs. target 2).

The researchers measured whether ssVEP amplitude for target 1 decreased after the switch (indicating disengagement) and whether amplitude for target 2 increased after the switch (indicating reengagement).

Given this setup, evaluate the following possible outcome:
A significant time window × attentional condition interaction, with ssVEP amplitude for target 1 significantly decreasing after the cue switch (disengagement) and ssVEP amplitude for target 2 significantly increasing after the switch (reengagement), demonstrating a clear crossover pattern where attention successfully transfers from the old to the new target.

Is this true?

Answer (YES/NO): YES